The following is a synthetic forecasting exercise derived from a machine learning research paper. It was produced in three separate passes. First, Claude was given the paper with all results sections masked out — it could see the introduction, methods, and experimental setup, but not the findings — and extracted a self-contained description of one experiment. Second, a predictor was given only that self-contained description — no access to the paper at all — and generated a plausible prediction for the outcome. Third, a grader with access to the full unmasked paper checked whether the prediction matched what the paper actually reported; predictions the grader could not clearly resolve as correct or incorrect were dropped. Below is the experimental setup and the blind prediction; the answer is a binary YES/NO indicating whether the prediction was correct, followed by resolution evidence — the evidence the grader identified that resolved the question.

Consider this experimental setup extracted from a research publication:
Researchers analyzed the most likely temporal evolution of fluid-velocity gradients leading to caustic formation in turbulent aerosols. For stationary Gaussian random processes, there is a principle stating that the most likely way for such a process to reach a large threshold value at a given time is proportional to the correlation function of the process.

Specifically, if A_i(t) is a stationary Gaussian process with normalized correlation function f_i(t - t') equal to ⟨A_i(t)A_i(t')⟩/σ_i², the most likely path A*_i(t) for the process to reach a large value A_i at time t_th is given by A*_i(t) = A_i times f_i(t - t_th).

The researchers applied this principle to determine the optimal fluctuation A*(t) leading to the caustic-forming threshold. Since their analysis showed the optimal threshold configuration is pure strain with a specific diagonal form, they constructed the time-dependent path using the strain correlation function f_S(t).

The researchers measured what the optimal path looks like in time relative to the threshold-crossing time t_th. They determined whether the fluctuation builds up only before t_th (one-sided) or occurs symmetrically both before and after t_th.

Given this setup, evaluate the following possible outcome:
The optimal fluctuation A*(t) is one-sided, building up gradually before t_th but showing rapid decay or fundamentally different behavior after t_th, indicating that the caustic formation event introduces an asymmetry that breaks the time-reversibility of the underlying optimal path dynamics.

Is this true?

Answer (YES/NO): NO